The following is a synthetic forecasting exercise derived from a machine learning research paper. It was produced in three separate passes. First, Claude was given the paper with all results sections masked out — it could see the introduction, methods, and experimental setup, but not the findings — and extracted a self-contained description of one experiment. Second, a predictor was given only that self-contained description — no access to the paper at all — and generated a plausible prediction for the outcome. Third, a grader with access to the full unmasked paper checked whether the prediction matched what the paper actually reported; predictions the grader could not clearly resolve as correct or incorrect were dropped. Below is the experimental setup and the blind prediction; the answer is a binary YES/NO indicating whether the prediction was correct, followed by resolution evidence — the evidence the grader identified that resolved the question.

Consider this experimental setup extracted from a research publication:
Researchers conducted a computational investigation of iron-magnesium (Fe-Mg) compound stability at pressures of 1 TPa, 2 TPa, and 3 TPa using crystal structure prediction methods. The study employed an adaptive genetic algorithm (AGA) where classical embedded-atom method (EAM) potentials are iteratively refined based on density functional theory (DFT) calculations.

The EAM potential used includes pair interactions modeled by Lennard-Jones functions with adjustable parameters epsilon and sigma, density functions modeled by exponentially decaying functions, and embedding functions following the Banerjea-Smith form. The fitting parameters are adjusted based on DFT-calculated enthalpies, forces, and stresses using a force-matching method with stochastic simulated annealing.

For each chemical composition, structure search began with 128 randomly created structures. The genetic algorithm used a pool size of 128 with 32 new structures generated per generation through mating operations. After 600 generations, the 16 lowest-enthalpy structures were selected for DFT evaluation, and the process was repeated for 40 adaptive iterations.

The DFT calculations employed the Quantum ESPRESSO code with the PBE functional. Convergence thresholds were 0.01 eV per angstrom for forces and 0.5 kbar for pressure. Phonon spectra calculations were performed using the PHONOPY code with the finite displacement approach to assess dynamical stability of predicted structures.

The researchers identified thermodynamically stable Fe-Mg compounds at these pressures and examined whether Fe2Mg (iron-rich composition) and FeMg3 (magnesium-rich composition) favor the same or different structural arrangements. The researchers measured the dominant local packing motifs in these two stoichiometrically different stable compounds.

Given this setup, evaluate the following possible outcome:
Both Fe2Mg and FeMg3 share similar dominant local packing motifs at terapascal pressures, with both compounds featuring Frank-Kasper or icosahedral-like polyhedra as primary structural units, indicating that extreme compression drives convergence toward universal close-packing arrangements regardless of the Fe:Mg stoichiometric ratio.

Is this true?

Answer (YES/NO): NO